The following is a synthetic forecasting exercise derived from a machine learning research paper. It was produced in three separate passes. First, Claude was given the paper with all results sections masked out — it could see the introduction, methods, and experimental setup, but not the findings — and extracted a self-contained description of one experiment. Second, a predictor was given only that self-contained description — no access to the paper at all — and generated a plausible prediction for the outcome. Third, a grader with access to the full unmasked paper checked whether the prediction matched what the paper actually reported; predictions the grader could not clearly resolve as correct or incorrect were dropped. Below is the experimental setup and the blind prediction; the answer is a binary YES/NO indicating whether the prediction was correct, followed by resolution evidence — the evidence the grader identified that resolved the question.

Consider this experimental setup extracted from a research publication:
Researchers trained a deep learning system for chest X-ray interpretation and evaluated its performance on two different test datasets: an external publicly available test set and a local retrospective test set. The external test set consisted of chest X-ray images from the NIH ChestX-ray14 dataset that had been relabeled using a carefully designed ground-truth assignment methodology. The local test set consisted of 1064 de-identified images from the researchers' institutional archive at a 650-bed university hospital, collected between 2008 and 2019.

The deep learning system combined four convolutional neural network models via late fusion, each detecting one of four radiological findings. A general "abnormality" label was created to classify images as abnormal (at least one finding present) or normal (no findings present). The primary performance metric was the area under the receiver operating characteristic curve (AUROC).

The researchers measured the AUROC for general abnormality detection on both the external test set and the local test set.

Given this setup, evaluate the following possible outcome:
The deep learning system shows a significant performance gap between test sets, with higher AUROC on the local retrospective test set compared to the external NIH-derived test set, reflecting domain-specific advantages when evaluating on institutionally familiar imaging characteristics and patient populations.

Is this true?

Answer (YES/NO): YES